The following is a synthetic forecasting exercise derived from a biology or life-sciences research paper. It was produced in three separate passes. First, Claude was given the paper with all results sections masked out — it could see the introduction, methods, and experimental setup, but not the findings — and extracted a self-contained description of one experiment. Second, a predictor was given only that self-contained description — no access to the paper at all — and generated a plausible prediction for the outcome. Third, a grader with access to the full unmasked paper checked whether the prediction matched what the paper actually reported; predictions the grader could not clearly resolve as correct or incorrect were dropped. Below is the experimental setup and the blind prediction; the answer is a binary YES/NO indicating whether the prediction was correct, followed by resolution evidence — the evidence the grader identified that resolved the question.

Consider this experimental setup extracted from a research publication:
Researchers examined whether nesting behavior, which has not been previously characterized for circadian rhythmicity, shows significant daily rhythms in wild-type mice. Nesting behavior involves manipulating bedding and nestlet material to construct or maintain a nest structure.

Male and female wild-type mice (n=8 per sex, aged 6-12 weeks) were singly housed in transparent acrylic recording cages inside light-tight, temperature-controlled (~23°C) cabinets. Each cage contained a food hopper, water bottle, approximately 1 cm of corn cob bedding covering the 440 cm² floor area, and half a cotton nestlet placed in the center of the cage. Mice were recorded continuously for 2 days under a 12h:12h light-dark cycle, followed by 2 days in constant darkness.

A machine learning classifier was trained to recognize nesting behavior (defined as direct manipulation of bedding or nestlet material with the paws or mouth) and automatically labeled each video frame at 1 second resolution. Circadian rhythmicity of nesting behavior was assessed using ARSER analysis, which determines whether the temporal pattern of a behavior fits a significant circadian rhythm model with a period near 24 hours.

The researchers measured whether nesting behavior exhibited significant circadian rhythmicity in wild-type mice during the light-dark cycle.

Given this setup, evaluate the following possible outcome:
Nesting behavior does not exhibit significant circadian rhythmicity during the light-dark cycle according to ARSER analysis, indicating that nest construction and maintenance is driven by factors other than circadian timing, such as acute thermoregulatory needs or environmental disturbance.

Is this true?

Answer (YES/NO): NO